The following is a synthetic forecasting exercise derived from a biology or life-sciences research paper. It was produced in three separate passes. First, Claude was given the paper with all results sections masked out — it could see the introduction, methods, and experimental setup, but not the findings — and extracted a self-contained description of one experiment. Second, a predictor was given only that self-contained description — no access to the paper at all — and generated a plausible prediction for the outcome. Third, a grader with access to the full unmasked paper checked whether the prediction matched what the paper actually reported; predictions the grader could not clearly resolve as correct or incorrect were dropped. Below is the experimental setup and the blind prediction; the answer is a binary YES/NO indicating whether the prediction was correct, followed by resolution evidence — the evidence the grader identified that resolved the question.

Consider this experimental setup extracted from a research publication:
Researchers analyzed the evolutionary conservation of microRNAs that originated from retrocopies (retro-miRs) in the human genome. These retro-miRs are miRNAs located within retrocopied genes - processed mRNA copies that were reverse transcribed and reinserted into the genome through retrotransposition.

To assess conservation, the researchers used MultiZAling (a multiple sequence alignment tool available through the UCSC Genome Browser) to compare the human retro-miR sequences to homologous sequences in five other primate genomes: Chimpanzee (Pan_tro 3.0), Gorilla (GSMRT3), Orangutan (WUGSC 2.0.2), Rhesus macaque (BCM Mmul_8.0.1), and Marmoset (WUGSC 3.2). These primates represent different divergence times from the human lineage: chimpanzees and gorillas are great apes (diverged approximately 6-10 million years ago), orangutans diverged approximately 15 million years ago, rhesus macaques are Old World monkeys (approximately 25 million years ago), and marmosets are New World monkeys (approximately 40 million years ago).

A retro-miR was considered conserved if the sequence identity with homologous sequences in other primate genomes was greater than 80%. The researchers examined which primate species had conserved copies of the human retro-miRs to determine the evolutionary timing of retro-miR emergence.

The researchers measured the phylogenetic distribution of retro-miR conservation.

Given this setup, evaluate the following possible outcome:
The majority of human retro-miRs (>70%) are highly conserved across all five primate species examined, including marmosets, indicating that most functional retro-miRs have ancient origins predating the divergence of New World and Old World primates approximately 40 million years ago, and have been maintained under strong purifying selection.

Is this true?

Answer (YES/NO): NO